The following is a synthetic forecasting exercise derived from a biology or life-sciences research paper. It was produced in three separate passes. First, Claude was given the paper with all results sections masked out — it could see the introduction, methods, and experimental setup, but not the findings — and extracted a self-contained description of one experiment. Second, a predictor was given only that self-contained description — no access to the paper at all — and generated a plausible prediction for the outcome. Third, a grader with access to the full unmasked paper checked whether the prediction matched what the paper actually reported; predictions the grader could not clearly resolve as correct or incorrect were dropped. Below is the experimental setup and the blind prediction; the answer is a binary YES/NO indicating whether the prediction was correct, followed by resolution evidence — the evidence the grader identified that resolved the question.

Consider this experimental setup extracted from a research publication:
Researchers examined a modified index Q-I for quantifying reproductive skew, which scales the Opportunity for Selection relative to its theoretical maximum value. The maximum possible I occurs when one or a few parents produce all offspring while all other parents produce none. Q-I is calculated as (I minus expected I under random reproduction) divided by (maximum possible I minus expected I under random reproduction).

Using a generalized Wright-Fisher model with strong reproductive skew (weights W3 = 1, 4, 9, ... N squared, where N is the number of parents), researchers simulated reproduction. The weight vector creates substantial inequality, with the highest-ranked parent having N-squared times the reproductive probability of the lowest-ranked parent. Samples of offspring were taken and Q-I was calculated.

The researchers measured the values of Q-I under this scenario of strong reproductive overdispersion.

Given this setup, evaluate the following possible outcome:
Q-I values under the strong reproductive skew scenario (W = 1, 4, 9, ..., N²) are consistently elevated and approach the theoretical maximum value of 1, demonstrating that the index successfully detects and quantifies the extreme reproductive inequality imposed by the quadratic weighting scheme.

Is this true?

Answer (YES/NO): NO